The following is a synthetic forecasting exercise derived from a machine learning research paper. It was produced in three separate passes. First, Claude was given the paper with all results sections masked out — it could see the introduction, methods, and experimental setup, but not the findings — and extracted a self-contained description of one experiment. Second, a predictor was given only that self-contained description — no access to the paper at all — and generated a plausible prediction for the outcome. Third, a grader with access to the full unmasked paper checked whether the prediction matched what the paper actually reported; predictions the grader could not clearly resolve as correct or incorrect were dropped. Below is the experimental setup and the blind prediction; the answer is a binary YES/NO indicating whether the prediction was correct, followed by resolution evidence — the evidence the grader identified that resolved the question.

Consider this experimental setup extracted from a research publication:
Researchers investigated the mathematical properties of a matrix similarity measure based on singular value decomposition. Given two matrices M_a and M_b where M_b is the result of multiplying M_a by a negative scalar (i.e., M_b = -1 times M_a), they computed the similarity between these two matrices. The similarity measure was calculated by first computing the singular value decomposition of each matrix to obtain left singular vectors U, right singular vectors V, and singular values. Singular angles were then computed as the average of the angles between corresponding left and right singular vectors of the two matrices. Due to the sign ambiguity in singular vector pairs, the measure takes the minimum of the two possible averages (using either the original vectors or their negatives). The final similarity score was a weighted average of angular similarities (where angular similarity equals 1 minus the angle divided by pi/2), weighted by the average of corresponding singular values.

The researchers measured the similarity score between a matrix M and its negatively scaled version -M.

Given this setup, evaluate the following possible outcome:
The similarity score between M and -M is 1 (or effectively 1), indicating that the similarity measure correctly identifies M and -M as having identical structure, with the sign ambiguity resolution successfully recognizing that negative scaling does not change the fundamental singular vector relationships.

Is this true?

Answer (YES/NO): NO